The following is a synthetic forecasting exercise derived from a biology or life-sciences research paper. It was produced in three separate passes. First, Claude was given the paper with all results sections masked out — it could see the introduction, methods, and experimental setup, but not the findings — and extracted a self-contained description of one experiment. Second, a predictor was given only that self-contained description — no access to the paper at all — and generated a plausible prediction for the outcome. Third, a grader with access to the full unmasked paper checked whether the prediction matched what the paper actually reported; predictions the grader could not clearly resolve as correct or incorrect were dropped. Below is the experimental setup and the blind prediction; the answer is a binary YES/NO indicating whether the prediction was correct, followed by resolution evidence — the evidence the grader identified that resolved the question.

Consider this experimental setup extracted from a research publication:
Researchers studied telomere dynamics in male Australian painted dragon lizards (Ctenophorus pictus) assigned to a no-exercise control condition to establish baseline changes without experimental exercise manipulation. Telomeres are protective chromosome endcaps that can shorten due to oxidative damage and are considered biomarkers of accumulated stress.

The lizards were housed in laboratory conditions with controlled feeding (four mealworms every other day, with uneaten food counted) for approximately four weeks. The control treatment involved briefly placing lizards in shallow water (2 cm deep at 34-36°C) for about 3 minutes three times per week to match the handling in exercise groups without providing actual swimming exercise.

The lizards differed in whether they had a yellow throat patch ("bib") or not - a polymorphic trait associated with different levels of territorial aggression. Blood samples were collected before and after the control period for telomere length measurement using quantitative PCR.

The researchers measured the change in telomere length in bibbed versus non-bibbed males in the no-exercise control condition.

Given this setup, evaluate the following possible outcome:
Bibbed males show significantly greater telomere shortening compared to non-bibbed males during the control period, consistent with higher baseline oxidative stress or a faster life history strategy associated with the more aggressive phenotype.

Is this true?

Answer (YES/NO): NO